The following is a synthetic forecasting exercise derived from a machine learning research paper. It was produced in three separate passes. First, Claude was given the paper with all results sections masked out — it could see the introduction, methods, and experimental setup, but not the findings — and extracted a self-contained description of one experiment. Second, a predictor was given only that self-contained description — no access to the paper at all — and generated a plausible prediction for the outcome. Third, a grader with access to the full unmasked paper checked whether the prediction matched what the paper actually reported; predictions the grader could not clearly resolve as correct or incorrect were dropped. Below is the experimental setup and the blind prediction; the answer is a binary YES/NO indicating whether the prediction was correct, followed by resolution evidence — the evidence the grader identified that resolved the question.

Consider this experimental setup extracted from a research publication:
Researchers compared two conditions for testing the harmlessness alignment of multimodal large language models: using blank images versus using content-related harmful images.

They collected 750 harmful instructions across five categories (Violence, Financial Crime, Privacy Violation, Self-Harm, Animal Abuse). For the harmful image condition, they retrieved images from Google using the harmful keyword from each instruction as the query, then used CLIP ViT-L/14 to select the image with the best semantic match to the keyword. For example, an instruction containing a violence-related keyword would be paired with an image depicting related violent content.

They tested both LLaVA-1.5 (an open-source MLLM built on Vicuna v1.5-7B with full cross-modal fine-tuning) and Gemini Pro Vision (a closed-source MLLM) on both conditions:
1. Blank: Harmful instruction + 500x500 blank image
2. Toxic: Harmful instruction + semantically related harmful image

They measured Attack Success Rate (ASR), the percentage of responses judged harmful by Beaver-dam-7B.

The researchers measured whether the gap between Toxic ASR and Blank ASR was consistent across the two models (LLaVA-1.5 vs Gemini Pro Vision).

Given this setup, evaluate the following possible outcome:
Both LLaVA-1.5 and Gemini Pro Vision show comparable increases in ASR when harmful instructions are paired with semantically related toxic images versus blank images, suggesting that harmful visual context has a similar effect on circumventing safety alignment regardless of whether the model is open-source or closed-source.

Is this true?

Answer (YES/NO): NO